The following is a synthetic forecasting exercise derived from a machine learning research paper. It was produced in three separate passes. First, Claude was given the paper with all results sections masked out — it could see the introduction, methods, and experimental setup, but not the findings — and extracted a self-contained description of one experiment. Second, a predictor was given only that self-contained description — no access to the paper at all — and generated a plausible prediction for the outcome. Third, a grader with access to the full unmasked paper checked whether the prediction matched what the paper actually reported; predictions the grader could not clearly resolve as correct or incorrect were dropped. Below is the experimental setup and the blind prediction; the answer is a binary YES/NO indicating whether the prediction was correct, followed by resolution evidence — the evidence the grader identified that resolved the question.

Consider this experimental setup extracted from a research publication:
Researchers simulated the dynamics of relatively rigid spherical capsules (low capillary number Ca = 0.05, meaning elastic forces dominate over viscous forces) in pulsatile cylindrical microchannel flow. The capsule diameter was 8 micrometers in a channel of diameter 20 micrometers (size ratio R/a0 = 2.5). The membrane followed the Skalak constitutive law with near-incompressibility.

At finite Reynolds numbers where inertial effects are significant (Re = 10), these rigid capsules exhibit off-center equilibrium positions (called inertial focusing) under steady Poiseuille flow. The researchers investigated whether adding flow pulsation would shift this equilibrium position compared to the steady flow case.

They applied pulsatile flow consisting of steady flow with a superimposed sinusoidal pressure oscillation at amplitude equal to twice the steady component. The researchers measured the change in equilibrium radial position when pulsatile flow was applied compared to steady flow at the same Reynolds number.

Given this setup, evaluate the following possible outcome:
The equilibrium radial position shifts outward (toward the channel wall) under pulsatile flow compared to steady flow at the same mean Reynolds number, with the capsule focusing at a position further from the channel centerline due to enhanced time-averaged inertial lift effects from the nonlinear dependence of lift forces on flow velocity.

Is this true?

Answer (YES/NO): YES